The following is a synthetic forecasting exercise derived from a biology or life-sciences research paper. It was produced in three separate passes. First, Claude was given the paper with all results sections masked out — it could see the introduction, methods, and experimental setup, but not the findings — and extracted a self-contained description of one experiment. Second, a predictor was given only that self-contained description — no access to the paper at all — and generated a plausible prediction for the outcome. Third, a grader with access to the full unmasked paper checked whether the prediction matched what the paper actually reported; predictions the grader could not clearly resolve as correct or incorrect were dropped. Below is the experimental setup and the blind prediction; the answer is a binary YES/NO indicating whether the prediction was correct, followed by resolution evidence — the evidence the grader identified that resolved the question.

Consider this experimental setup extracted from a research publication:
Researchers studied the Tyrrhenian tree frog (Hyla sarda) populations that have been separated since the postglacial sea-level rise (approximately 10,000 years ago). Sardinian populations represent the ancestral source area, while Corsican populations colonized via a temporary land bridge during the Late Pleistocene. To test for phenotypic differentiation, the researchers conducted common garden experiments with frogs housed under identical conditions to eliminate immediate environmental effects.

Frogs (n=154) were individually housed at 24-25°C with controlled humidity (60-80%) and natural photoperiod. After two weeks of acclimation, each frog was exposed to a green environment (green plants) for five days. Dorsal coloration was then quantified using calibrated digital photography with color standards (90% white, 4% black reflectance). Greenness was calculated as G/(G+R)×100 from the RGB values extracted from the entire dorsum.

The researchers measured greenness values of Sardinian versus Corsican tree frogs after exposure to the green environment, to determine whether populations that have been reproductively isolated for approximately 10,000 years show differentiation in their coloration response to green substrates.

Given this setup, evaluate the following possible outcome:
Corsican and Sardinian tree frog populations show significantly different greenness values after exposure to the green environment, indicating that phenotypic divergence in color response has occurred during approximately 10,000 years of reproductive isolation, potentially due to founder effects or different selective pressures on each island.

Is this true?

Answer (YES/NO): YES